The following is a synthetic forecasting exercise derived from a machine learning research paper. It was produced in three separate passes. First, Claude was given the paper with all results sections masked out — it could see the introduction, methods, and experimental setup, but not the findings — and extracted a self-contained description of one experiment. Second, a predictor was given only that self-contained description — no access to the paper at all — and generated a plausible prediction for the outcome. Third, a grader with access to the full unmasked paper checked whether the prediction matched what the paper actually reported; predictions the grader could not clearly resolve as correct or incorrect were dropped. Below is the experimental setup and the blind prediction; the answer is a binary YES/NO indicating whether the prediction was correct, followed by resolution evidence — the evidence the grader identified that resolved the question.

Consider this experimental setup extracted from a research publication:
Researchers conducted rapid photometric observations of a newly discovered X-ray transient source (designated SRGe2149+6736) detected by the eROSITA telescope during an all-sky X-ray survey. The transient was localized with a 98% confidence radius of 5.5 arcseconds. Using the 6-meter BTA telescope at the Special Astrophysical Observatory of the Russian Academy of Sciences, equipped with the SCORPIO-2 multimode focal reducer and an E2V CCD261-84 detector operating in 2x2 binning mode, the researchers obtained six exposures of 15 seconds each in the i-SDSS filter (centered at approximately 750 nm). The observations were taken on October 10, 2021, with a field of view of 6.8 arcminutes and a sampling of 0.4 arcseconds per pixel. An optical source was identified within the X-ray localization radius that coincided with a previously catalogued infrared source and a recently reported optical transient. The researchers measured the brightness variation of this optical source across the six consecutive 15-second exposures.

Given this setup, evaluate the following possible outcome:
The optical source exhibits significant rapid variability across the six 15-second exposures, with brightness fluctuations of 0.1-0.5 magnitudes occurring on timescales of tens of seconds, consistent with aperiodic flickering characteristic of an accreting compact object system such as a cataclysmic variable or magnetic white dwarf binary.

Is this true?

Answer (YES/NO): NO